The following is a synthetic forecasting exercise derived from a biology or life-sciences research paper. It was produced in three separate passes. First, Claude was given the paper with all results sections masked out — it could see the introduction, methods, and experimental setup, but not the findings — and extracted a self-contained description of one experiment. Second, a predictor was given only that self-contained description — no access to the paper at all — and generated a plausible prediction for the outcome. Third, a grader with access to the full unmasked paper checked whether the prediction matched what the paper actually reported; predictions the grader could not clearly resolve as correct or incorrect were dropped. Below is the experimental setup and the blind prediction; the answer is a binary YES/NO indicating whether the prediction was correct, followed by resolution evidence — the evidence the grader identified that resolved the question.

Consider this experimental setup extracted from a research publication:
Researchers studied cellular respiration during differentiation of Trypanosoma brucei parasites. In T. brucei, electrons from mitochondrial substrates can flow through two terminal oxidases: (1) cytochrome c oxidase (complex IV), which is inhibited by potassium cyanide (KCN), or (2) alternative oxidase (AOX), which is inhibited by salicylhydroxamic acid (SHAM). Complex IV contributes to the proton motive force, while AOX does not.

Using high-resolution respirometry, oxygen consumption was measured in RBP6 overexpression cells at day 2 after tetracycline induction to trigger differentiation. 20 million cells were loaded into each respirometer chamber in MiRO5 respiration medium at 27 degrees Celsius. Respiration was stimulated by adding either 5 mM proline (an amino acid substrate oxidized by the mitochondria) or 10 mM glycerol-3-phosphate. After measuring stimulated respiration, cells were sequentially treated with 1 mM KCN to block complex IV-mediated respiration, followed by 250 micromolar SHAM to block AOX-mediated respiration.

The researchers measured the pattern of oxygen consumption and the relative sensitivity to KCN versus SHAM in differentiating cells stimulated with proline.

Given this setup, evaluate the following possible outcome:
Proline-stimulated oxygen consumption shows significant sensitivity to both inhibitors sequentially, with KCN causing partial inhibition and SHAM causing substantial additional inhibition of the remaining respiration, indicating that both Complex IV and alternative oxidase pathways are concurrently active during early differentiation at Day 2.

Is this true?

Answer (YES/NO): YES